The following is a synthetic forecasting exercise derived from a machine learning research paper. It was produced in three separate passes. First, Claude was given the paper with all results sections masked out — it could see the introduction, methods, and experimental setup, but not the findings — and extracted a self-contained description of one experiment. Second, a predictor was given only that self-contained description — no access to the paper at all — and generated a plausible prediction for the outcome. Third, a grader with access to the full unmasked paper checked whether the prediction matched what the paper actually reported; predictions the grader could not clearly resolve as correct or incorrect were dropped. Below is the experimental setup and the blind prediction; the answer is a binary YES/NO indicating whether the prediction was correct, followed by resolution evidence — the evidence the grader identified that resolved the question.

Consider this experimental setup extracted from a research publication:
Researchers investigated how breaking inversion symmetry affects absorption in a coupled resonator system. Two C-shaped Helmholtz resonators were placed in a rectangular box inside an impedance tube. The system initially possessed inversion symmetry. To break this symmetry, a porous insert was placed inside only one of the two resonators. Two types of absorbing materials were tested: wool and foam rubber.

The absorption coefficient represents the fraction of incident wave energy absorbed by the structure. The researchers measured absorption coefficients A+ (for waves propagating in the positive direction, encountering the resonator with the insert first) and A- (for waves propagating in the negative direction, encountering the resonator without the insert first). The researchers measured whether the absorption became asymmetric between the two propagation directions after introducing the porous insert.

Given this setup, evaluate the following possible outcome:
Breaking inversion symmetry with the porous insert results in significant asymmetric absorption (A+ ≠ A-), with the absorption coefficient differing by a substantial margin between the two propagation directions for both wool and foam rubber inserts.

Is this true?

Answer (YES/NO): NO